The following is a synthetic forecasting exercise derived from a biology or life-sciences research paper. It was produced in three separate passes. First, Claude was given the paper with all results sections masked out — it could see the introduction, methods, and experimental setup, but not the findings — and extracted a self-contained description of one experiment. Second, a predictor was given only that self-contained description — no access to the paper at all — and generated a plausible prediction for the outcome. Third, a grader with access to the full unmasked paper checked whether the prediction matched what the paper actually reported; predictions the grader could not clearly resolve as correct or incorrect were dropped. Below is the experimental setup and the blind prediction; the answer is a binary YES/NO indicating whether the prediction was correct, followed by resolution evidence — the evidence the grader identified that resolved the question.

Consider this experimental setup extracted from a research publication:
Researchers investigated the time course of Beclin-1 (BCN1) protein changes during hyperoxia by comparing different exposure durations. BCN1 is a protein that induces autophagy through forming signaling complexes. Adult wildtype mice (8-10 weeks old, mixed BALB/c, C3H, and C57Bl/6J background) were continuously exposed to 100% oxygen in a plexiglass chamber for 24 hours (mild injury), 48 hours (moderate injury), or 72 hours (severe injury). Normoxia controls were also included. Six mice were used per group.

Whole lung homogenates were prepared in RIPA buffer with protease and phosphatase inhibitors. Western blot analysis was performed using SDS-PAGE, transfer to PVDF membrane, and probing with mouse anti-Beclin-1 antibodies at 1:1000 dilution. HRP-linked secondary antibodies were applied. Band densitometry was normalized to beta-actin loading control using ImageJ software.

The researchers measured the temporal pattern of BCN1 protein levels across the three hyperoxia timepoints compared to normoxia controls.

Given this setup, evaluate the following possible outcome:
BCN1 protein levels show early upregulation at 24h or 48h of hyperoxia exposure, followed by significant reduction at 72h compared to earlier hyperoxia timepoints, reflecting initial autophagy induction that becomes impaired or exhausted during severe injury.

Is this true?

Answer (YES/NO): NO